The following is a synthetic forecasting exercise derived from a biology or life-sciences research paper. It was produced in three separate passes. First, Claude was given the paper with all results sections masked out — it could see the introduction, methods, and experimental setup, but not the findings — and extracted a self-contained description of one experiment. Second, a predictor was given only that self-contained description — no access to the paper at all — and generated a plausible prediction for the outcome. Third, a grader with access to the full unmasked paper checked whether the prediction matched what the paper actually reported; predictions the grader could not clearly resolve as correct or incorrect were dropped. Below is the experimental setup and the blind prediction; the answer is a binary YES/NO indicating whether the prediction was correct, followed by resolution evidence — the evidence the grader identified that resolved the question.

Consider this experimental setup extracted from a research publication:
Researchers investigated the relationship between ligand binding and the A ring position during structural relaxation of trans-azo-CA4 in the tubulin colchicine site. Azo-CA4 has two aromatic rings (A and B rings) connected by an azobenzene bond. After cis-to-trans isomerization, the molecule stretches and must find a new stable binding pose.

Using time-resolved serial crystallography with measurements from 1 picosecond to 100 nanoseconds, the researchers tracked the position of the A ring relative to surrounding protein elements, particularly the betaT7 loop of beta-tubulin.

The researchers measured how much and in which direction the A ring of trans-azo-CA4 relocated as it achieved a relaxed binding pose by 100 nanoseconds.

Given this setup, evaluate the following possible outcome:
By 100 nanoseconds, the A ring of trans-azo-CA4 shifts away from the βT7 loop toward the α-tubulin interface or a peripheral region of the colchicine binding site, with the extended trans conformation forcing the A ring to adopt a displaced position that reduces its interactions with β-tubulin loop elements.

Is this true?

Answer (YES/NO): NO